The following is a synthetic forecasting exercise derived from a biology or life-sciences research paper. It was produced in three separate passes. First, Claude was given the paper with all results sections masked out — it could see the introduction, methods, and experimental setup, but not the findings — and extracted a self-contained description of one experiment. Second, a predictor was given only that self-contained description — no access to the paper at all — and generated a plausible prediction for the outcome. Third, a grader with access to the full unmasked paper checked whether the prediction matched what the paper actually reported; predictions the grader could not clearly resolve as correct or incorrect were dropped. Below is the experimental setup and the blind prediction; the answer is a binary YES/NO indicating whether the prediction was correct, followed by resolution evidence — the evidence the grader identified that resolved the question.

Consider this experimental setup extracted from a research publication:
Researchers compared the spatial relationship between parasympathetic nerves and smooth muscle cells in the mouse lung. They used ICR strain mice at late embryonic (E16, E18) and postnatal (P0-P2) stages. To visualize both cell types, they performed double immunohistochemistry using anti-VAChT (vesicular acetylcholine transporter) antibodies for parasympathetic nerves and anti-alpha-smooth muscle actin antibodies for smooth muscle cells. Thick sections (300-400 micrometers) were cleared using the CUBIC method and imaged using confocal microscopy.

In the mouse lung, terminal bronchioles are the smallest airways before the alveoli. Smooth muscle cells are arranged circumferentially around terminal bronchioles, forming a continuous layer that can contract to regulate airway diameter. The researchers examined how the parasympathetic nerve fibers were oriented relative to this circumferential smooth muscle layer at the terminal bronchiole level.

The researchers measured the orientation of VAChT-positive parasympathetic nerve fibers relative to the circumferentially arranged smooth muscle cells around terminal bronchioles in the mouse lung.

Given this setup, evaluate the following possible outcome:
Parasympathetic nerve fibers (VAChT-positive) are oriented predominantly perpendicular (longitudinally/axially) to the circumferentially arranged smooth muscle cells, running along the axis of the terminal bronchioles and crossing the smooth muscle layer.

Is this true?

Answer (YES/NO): NO